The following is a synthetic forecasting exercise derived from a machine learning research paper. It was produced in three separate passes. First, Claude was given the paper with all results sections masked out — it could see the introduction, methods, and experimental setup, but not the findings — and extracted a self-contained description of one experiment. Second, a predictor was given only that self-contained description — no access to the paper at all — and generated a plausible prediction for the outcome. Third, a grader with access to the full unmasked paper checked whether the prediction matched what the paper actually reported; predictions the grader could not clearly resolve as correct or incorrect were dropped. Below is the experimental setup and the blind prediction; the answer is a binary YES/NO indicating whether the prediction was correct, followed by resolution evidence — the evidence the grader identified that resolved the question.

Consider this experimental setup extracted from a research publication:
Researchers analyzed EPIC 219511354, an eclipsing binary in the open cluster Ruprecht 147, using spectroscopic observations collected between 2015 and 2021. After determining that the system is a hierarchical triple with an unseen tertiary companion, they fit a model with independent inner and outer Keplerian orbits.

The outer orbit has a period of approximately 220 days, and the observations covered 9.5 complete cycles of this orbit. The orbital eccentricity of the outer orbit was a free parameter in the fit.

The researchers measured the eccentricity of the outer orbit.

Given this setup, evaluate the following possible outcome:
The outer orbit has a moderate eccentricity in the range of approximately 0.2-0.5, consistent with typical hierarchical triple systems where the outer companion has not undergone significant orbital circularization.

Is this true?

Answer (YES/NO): YES